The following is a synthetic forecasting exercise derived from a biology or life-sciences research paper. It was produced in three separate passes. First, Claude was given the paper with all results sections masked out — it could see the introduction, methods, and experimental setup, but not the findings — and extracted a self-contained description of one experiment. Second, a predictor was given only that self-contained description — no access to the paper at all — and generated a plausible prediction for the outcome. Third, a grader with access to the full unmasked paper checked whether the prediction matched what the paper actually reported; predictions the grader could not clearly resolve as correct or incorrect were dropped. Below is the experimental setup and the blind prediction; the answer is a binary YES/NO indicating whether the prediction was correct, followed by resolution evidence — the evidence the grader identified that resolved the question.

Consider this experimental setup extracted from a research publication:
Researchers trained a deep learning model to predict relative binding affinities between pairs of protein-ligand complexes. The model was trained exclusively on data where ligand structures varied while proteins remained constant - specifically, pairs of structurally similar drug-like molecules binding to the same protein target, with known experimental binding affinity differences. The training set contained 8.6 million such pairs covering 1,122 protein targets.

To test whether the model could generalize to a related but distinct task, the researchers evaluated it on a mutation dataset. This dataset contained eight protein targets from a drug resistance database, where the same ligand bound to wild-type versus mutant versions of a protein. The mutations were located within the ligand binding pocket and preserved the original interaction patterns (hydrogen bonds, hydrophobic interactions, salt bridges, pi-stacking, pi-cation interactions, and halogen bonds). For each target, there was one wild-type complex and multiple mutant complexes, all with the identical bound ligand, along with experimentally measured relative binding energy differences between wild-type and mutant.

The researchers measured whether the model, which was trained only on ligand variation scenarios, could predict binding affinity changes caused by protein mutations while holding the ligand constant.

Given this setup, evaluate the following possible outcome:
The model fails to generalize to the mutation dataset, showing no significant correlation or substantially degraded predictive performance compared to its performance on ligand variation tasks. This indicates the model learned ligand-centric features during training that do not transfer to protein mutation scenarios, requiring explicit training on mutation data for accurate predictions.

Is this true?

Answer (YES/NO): NO